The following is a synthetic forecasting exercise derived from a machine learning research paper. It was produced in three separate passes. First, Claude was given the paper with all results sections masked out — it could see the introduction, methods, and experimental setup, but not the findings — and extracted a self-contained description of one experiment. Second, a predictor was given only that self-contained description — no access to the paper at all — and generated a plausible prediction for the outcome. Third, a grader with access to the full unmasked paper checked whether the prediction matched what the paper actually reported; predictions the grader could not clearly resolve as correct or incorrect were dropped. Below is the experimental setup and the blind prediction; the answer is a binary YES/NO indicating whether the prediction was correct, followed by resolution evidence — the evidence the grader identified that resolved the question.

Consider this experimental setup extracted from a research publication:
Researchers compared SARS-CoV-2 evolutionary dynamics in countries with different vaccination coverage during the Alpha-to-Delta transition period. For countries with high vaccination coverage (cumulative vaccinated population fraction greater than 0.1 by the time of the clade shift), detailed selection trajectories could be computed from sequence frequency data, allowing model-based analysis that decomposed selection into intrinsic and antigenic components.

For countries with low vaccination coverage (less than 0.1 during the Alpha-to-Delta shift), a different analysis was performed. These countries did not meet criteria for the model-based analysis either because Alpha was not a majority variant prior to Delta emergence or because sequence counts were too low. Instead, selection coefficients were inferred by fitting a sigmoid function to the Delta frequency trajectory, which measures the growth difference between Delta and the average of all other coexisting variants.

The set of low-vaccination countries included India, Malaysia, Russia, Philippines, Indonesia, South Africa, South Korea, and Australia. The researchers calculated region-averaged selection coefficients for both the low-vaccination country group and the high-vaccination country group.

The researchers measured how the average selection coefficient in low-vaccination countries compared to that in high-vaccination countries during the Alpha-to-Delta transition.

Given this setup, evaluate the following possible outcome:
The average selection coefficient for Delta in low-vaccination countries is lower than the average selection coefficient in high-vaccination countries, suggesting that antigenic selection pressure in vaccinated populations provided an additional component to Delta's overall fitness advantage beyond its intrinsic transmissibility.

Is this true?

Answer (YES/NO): YES